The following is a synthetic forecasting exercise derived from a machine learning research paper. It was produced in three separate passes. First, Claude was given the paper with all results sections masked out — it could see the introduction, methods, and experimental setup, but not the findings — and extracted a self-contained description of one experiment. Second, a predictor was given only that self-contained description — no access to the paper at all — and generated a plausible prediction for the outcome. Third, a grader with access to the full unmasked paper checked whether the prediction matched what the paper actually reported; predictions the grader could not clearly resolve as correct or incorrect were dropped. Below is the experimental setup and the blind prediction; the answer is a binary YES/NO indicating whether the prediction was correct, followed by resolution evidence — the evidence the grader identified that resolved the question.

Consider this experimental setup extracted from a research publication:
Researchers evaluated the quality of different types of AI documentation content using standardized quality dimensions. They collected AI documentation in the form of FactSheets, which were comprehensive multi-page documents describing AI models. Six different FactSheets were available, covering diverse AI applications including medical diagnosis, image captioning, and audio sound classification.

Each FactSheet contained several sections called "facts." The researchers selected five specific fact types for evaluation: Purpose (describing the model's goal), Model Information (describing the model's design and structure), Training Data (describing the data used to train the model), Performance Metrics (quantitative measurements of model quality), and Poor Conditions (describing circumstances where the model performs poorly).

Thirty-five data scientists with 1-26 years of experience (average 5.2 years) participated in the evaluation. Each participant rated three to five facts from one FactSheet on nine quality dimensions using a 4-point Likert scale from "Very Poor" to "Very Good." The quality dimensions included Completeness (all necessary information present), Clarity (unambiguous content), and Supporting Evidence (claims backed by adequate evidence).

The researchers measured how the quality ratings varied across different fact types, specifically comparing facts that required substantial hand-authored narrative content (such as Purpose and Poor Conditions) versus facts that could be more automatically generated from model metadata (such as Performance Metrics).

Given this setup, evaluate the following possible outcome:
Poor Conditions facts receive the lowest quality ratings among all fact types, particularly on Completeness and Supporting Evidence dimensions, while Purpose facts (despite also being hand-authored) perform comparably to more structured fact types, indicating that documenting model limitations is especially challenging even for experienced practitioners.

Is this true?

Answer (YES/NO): YES